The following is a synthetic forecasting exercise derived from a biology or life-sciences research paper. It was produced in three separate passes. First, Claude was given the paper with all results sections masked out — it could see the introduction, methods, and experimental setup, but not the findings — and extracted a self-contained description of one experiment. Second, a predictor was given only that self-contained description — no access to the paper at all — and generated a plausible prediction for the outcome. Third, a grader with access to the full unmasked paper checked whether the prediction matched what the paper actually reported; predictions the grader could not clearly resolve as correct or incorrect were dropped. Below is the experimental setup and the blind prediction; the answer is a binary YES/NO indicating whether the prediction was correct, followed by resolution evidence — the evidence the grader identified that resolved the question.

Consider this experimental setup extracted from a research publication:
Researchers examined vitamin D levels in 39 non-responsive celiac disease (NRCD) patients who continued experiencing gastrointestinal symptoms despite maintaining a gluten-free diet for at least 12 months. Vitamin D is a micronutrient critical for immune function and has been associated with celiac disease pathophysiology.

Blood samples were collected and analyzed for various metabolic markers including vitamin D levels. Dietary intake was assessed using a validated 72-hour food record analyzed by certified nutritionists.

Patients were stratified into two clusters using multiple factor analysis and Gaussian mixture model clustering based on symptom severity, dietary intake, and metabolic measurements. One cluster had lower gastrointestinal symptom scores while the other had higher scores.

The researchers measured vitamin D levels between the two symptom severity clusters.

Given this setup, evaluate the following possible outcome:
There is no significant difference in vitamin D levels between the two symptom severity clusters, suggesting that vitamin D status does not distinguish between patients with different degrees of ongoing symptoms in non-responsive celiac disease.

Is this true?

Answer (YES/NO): NO